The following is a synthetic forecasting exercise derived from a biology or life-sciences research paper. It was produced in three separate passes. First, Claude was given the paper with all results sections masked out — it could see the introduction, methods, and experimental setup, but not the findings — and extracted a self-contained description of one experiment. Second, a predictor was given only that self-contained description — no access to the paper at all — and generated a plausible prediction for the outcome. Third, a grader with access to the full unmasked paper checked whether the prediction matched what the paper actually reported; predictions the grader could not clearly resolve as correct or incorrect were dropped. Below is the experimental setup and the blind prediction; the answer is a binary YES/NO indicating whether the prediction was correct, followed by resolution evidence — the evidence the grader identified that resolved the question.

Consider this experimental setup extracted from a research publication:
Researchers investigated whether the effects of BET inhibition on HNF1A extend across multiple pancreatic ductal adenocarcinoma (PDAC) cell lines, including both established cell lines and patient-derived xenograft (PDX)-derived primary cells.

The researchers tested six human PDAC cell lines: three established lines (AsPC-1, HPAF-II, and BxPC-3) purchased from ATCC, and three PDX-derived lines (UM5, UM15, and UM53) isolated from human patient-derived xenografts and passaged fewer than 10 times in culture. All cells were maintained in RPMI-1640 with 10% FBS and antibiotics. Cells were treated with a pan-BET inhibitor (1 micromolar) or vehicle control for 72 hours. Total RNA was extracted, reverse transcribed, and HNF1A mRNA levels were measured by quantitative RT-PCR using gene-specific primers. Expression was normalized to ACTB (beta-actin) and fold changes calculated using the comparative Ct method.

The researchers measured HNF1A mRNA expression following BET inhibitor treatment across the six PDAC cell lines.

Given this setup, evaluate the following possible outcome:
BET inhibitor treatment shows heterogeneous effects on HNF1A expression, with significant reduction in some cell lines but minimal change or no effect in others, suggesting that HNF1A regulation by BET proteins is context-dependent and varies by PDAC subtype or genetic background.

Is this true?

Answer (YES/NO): NO